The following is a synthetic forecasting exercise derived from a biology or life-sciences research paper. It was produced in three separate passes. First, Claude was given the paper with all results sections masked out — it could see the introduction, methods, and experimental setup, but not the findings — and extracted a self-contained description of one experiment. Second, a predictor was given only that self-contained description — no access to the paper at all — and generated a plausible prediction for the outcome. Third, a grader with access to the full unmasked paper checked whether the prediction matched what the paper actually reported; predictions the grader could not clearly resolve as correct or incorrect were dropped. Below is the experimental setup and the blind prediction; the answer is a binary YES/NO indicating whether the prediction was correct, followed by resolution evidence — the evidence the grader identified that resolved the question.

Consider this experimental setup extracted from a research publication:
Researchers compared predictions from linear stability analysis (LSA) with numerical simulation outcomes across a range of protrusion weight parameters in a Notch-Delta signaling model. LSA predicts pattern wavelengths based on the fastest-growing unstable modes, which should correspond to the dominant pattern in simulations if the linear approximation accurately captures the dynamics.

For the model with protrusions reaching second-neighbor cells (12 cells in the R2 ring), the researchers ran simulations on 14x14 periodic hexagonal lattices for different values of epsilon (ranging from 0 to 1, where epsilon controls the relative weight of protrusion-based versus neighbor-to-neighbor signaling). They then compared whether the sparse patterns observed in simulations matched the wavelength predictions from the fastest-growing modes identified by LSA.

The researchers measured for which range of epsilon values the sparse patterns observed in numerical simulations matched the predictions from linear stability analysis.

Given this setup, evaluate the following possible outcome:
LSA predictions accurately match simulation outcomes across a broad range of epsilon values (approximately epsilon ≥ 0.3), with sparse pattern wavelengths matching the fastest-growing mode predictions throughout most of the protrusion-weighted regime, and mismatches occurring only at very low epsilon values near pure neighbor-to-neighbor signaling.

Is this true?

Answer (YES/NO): NO